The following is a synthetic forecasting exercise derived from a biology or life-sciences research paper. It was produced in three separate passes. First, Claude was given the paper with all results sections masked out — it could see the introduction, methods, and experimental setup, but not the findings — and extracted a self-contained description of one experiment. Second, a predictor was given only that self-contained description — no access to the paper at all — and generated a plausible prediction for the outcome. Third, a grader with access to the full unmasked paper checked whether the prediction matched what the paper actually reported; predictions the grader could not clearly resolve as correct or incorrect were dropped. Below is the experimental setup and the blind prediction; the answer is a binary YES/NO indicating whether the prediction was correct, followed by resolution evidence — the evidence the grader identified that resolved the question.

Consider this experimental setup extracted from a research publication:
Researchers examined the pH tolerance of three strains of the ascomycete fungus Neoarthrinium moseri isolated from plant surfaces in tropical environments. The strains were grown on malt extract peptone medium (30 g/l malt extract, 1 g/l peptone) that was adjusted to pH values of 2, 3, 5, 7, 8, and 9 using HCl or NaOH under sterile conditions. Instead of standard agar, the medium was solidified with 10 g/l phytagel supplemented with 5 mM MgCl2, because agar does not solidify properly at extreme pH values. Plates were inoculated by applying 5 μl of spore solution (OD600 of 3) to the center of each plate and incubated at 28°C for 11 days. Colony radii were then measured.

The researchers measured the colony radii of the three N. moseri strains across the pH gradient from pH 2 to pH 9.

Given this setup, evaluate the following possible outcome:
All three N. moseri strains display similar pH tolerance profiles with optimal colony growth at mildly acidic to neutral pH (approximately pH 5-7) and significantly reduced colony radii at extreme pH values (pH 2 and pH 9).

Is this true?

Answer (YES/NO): NO